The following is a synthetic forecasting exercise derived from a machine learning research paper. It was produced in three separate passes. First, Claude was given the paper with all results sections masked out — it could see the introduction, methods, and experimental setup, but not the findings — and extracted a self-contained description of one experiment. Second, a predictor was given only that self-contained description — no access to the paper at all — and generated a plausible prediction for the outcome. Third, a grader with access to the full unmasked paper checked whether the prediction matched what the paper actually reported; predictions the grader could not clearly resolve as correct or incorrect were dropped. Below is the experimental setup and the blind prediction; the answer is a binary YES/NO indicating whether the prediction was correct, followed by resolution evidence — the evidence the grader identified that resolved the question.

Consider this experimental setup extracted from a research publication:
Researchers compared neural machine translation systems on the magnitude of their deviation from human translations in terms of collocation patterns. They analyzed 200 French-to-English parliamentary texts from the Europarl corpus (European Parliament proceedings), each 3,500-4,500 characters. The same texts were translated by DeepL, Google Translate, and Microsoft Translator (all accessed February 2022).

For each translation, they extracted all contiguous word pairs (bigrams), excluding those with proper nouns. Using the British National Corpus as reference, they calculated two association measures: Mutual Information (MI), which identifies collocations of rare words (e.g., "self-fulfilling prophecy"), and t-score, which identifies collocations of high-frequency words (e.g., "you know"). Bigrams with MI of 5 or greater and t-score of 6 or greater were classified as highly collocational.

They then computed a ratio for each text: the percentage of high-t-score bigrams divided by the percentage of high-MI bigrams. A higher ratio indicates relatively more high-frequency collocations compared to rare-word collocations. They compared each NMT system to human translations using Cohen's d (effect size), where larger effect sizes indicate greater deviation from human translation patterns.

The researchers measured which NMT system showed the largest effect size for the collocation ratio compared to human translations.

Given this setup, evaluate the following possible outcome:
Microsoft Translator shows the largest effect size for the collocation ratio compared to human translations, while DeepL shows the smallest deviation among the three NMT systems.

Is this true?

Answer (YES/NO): NO